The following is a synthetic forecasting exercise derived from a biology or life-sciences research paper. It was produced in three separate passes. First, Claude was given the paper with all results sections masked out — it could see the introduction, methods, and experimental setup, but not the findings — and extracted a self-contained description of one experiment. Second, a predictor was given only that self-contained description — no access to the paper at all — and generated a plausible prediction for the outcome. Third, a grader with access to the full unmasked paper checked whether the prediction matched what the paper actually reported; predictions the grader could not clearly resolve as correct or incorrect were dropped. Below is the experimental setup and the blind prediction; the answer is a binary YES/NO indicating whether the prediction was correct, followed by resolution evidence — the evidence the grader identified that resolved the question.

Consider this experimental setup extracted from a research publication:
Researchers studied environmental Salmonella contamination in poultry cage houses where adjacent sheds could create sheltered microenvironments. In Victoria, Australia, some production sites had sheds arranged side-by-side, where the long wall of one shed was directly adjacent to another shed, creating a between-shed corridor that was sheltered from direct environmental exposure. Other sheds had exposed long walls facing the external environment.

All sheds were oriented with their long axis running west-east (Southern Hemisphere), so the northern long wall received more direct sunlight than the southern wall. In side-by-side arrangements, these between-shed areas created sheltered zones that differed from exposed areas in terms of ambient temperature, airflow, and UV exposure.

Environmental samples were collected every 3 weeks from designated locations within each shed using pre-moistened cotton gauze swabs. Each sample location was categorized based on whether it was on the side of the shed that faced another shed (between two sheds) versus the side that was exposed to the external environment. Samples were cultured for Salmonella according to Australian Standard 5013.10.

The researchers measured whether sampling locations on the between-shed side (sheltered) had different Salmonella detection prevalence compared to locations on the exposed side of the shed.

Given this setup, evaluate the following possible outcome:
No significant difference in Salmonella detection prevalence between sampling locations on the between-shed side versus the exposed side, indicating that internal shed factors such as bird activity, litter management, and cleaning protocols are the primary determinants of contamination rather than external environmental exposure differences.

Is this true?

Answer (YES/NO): NO